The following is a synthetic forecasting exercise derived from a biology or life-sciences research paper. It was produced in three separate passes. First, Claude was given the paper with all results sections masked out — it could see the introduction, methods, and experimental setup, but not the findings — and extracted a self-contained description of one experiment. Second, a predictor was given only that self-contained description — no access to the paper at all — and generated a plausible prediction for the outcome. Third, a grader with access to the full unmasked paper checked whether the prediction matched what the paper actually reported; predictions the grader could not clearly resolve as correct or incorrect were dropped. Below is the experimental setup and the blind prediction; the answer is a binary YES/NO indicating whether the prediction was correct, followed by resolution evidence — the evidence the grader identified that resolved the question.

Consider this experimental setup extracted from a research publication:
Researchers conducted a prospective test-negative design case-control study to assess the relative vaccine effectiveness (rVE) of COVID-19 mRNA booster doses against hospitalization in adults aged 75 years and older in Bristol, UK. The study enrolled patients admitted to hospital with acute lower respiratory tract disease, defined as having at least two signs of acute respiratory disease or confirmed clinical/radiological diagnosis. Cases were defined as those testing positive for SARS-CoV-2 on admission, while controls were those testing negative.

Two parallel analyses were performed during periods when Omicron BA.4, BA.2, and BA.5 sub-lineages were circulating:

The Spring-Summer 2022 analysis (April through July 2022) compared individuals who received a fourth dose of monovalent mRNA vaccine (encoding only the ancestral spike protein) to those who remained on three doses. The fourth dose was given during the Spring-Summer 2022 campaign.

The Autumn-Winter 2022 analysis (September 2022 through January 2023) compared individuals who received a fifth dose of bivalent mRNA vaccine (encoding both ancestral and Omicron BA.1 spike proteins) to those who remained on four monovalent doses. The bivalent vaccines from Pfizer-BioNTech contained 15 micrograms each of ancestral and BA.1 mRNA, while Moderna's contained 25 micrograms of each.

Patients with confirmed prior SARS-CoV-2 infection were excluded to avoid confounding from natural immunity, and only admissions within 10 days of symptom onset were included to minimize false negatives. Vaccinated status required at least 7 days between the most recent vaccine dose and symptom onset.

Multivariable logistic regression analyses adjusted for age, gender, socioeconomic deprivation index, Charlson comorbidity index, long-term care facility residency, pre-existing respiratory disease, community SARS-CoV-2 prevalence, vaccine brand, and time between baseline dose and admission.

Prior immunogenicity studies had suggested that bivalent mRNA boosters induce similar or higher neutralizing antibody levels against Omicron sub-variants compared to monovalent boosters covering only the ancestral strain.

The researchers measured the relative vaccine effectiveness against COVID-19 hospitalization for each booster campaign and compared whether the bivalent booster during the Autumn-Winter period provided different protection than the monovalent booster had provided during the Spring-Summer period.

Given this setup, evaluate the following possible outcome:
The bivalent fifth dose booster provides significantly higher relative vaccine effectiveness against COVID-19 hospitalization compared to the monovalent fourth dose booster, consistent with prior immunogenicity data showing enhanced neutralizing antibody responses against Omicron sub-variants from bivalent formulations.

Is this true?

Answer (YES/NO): NO